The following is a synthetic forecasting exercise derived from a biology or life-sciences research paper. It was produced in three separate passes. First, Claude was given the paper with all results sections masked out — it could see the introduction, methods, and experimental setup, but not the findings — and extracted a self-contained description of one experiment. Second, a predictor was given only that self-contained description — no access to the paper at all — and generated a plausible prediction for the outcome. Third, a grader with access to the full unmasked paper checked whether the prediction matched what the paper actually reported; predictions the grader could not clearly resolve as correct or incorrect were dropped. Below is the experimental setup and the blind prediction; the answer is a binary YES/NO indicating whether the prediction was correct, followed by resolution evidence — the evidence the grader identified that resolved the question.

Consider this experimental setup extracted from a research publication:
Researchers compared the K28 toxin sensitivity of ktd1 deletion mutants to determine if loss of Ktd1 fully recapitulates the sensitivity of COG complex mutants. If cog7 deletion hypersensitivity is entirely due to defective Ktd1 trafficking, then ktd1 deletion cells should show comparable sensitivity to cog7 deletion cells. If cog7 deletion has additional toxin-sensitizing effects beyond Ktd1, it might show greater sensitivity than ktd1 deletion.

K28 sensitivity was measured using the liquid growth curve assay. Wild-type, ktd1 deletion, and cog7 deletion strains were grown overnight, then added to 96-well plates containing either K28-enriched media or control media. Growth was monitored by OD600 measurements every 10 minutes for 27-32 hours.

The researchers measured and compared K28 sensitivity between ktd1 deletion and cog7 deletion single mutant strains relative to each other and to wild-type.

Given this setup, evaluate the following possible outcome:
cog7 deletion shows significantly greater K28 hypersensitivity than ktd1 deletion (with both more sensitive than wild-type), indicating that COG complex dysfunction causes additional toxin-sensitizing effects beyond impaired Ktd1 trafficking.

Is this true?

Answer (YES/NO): NO